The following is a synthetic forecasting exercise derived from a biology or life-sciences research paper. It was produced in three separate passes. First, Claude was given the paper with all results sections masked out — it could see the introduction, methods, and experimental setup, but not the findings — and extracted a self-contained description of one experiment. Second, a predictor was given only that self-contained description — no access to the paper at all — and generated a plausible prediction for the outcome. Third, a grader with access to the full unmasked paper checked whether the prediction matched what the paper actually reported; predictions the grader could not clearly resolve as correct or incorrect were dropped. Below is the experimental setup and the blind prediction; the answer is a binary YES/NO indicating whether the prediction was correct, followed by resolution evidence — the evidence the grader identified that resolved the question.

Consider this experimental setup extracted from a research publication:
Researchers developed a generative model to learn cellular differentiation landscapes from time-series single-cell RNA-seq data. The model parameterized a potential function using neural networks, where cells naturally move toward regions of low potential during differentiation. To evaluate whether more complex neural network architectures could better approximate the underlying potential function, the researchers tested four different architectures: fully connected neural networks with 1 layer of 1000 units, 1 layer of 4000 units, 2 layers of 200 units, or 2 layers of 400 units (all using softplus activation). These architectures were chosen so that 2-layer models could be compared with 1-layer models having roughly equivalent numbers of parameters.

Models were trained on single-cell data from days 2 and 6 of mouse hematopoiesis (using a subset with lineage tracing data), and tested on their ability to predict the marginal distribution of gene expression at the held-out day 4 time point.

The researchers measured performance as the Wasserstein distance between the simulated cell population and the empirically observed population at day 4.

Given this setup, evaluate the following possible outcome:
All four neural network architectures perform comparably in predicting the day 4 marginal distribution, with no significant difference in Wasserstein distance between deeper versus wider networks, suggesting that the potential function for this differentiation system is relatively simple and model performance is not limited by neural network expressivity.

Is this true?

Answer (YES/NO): NO